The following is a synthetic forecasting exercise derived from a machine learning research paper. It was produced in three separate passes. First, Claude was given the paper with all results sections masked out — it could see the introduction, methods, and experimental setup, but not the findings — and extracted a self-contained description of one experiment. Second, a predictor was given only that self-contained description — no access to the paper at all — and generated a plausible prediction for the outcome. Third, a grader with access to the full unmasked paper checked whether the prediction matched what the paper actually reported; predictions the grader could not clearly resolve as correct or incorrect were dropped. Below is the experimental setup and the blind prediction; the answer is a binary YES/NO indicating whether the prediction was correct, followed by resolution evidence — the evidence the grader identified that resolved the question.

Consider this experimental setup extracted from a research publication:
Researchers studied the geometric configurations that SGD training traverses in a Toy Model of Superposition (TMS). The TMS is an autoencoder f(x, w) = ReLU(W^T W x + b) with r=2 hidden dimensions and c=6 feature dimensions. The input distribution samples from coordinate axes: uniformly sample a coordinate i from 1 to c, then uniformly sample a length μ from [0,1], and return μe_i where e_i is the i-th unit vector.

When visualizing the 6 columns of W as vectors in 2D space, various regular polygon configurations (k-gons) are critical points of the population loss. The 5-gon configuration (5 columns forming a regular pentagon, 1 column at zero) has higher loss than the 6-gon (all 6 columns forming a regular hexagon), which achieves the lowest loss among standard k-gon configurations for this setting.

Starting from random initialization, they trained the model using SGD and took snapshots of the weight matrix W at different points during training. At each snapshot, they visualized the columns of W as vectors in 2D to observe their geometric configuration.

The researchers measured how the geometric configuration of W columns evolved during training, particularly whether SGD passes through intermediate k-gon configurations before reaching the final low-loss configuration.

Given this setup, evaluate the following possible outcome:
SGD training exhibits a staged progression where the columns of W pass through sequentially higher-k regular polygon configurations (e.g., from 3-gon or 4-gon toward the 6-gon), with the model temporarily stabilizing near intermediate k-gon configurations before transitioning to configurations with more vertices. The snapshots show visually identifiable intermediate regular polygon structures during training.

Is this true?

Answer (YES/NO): NO